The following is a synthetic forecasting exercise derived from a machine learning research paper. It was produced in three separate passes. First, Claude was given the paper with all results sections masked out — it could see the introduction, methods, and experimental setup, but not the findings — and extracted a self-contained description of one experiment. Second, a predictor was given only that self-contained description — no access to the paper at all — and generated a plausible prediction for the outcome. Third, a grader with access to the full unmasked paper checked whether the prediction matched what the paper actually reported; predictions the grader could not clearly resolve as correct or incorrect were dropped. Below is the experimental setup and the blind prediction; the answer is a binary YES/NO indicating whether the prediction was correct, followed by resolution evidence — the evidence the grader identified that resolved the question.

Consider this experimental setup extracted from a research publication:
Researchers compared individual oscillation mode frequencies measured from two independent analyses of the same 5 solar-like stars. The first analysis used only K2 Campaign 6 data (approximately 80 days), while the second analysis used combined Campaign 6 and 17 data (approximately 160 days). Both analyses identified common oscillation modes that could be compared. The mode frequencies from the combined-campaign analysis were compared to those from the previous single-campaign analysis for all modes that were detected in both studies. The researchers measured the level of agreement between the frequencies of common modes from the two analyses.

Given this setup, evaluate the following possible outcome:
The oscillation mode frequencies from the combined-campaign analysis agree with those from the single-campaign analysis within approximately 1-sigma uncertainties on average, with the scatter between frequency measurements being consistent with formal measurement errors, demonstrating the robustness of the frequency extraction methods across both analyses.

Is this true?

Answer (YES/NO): NO